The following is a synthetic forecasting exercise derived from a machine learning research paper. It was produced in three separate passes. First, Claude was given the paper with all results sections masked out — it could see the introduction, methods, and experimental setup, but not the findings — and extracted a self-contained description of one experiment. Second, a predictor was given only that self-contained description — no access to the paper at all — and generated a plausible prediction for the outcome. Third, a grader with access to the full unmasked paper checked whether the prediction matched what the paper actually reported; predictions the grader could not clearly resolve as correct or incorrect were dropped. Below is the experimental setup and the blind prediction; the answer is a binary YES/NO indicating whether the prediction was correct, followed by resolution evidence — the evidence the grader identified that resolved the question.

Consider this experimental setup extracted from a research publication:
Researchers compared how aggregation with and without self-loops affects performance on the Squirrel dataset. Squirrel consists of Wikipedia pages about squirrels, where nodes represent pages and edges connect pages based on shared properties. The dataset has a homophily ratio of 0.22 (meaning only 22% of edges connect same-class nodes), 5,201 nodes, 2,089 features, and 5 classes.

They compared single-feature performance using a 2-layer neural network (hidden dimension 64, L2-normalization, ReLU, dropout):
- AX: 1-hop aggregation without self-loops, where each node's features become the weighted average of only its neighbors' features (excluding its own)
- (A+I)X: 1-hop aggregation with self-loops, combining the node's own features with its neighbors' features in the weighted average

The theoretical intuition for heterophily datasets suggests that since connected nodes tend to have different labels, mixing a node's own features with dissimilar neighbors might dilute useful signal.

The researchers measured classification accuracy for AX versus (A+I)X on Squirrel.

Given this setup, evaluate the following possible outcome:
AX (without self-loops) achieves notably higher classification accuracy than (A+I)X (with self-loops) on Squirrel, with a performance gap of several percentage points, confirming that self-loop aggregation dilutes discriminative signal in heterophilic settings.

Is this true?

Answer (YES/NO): YES